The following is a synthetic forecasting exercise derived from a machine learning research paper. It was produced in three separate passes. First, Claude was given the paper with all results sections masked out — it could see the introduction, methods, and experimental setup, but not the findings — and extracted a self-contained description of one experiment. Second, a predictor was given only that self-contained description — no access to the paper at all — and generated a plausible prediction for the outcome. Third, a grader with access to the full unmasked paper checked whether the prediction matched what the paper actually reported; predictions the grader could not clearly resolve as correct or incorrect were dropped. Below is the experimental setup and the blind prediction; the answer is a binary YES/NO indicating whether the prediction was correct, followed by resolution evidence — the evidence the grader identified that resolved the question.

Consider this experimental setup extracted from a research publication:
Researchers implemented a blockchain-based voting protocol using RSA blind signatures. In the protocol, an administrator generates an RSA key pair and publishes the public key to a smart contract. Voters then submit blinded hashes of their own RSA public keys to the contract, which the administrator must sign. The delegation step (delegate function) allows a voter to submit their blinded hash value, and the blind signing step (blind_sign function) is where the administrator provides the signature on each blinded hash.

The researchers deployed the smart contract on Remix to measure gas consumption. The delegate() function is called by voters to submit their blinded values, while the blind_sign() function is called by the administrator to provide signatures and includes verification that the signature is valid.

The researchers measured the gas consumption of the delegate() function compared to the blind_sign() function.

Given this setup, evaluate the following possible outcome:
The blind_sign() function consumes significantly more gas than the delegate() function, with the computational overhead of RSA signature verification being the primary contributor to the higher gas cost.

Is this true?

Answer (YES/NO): NO